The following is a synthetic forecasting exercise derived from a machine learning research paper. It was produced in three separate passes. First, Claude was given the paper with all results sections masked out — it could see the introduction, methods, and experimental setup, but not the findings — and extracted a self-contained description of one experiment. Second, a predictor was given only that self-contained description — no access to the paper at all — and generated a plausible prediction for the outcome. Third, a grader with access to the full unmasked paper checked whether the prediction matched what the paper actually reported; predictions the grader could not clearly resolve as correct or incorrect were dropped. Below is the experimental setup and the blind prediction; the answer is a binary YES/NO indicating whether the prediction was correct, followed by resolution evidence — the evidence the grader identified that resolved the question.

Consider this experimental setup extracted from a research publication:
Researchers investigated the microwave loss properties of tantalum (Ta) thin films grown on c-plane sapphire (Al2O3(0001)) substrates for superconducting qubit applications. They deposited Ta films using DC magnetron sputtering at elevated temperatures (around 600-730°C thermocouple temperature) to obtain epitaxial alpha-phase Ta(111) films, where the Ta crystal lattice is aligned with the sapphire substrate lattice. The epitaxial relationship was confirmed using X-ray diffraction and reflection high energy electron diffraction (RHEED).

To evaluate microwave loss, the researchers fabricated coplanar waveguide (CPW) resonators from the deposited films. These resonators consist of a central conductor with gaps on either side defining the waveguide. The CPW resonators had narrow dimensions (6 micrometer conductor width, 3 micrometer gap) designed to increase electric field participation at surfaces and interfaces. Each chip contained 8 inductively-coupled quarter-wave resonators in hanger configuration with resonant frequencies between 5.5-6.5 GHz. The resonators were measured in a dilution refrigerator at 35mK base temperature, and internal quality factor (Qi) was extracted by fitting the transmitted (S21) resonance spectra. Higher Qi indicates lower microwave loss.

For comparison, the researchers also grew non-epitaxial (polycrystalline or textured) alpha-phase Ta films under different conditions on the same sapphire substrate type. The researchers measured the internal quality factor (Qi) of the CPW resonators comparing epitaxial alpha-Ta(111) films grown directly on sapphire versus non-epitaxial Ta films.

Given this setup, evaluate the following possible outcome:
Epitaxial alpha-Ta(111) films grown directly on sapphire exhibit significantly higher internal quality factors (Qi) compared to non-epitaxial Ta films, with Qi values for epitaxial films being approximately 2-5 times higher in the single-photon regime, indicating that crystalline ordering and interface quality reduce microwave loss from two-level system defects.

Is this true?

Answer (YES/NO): NO